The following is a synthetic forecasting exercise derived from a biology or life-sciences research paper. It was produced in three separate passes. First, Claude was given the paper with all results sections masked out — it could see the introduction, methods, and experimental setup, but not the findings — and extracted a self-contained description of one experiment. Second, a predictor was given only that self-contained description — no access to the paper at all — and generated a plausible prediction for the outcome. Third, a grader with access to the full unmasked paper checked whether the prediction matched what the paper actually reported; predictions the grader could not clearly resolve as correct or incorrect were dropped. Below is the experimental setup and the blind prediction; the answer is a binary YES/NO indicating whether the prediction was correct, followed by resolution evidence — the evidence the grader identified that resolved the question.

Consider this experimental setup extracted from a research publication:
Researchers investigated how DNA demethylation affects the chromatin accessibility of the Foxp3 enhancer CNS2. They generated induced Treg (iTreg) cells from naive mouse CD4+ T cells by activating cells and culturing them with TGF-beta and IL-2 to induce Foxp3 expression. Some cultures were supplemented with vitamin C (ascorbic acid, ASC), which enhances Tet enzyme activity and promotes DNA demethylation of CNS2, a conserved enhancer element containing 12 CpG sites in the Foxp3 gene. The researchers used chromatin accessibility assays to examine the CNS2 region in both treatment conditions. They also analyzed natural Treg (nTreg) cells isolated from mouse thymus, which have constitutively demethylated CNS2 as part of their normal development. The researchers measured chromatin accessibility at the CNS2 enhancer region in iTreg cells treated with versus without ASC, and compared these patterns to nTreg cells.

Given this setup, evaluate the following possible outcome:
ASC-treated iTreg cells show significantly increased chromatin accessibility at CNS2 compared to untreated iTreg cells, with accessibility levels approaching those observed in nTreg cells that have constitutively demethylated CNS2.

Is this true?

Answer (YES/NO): YES